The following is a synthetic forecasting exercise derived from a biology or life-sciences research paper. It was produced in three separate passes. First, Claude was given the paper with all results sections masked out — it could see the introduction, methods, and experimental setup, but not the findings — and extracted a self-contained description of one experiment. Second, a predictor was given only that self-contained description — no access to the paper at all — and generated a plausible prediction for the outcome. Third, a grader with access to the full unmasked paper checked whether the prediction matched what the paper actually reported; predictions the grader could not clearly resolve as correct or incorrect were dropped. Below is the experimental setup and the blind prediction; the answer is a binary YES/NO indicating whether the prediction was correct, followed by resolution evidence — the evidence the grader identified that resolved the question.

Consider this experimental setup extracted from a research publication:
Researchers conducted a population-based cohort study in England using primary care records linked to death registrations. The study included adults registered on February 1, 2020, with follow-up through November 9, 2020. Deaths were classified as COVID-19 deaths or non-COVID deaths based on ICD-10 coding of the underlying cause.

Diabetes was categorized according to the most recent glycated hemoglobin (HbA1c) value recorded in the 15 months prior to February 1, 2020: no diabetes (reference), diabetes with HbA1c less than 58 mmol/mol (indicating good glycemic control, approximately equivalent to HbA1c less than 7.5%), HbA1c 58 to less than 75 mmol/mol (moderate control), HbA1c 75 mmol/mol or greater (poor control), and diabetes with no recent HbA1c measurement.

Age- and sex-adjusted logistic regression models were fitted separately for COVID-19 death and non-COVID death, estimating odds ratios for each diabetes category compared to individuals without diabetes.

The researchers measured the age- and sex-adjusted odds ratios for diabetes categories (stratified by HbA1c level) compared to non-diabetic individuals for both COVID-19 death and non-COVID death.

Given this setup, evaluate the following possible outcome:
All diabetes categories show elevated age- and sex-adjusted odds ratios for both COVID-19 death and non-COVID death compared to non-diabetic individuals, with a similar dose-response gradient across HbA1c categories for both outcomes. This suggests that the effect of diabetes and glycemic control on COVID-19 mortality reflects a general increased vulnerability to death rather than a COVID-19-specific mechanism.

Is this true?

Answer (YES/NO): NO